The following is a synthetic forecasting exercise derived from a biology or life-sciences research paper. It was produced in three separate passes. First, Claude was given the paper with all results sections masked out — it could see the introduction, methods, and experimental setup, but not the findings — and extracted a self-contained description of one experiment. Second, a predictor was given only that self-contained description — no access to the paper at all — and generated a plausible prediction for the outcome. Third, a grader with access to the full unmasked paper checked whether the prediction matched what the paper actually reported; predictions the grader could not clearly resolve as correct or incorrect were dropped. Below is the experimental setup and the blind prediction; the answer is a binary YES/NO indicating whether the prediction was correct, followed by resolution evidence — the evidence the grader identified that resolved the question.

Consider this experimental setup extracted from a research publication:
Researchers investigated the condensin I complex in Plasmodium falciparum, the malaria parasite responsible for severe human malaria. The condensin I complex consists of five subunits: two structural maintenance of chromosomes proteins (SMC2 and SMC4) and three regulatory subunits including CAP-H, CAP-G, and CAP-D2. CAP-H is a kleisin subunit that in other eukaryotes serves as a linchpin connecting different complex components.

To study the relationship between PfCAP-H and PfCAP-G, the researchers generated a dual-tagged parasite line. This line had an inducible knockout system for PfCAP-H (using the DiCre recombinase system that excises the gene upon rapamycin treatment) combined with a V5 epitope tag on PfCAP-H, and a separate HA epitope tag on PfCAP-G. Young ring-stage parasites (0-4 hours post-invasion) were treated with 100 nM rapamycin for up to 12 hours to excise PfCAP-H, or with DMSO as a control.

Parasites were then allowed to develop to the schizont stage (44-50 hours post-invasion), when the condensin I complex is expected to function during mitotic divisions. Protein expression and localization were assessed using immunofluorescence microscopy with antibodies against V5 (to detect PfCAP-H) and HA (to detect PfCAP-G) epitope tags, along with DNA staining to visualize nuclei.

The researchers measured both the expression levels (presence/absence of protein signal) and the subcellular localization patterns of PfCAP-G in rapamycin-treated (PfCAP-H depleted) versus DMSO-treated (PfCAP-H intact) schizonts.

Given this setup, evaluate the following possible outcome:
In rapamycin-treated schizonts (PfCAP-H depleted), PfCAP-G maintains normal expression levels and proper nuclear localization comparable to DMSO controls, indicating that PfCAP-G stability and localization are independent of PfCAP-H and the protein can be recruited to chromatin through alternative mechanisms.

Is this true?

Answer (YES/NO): NO